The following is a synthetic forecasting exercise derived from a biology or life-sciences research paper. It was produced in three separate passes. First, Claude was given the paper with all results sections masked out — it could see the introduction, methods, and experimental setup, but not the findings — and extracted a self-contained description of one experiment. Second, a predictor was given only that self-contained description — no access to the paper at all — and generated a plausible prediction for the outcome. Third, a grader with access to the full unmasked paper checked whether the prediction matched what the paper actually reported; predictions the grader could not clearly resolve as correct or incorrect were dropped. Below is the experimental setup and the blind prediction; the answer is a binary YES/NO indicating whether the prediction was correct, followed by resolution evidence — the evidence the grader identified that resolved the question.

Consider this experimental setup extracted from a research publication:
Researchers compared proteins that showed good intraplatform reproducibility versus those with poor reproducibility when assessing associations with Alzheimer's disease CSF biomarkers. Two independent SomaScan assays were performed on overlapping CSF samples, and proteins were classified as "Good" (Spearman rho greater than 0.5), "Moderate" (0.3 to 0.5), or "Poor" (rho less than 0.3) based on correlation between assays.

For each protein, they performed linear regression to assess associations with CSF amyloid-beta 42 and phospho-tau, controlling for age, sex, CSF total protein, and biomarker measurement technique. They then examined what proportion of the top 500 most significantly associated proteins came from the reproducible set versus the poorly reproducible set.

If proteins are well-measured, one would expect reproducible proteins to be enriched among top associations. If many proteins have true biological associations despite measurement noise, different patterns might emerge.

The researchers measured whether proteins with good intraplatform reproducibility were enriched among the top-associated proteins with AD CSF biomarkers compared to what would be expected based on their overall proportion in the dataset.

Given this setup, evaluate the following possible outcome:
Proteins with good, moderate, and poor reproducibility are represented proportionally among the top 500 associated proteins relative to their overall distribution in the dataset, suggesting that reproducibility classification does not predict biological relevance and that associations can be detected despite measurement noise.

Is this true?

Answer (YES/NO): NO